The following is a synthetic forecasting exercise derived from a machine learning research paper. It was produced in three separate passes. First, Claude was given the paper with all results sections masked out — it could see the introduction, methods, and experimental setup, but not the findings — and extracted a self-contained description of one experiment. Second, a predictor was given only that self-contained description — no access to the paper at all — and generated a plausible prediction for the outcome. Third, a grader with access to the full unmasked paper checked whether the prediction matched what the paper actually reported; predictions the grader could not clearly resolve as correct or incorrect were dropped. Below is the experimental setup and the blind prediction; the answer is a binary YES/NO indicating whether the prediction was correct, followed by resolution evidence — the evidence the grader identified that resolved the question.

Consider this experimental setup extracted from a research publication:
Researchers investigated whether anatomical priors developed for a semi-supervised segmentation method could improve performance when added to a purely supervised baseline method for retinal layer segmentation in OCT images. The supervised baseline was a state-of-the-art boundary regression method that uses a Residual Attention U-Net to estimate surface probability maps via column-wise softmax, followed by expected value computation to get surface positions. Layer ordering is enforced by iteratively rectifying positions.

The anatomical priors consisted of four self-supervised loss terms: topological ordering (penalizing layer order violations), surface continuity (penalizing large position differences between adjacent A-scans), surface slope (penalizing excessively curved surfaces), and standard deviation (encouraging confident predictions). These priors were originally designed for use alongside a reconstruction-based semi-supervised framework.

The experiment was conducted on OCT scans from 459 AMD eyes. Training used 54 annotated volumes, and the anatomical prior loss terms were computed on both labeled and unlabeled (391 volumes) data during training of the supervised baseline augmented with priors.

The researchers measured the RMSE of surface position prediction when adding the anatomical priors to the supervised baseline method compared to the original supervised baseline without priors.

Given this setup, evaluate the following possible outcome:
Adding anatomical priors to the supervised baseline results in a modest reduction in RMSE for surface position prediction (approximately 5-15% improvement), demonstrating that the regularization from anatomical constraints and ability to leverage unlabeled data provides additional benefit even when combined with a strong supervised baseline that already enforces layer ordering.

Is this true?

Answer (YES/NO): NO